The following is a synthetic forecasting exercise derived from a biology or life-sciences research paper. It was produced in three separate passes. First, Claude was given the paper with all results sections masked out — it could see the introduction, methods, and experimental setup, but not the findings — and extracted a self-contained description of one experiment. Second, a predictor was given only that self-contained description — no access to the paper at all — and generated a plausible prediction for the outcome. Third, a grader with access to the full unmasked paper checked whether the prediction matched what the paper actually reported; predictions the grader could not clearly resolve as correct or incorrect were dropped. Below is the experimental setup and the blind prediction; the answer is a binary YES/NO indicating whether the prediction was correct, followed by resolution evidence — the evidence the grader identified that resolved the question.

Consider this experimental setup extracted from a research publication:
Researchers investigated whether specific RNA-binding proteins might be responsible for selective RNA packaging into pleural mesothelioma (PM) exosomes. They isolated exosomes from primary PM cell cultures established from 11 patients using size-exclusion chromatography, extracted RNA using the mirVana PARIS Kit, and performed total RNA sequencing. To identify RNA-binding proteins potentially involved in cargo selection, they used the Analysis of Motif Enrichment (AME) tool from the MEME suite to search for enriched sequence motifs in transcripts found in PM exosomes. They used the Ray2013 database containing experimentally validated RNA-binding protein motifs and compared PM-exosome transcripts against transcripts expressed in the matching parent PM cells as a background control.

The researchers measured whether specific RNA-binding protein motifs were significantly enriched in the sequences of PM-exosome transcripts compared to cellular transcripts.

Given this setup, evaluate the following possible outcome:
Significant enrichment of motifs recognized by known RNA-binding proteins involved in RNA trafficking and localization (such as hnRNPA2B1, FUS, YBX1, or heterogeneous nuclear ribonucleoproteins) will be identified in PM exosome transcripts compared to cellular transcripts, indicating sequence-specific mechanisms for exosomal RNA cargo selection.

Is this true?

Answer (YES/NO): YES